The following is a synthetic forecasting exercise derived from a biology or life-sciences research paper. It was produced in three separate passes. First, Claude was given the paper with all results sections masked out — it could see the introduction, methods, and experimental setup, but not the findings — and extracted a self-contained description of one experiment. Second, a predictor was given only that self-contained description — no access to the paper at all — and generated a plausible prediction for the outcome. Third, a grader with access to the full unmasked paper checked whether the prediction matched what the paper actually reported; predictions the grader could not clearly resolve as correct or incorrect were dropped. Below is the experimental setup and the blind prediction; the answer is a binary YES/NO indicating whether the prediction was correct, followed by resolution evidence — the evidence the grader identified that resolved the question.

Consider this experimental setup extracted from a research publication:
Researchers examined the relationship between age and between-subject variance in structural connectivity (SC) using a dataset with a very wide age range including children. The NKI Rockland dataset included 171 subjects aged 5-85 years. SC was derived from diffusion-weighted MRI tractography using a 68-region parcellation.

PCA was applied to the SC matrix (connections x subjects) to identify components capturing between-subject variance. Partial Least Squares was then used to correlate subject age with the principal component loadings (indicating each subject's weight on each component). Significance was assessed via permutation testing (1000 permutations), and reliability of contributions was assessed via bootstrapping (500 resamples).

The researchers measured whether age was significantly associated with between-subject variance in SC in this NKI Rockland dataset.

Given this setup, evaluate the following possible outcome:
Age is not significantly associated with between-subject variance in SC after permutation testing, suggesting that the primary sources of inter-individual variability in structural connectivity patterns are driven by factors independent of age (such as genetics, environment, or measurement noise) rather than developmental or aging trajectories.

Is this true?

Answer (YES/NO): NO